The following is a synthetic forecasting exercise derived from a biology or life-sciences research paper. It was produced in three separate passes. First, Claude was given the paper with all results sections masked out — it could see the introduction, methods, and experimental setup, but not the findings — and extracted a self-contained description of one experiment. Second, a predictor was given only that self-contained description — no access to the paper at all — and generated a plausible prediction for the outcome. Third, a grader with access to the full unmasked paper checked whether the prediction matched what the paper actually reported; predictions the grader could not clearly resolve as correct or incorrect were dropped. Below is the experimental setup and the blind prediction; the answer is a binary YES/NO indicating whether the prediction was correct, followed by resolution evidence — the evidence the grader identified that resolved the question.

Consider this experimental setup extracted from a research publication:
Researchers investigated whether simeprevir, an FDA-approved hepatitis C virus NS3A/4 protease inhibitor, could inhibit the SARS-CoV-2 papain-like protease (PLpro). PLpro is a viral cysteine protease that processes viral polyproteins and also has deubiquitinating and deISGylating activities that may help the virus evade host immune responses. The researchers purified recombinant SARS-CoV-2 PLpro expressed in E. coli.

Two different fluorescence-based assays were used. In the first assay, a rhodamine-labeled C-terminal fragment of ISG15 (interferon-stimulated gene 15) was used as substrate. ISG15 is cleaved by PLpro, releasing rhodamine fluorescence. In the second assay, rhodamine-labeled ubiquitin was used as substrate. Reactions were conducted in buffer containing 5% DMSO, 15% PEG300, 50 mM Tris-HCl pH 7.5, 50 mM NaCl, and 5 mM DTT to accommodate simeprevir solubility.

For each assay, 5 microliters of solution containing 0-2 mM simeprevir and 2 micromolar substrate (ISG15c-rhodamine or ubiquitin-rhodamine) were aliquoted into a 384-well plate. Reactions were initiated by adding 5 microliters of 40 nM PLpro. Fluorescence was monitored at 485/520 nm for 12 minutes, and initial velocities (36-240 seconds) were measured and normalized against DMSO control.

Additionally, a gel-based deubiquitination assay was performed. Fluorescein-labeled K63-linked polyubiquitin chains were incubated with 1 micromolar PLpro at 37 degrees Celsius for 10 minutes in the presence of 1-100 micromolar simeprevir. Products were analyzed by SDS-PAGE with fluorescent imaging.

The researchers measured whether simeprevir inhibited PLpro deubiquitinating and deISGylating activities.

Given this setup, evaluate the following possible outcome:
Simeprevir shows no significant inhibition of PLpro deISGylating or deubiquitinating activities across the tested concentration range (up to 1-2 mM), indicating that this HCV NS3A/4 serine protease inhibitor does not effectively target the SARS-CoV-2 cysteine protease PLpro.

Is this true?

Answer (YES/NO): YES